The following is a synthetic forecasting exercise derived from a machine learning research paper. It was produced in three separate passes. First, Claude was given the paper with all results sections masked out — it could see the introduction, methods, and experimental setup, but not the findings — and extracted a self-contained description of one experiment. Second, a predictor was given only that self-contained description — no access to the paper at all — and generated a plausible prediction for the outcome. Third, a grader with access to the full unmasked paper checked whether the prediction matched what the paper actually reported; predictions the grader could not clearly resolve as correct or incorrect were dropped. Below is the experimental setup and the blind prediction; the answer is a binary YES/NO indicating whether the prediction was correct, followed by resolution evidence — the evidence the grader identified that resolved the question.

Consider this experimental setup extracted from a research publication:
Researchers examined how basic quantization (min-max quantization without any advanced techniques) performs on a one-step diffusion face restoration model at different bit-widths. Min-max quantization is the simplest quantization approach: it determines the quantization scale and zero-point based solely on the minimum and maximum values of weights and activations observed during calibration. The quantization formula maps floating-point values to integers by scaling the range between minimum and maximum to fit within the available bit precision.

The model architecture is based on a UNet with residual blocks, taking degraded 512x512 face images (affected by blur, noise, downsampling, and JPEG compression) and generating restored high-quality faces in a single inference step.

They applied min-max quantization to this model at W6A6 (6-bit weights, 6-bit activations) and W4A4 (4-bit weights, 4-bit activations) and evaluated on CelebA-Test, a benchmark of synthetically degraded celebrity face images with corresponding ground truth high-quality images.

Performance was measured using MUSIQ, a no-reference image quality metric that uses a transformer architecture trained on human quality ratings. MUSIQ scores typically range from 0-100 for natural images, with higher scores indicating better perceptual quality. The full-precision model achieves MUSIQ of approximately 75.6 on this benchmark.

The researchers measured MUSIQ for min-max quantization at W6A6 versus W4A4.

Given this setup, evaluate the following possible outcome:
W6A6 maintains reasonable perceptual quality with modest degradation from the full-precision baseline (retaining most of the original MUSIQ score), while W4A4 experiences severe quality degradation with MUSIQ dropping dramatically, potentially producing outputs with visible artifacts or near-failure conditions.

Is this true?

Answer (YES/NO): NO